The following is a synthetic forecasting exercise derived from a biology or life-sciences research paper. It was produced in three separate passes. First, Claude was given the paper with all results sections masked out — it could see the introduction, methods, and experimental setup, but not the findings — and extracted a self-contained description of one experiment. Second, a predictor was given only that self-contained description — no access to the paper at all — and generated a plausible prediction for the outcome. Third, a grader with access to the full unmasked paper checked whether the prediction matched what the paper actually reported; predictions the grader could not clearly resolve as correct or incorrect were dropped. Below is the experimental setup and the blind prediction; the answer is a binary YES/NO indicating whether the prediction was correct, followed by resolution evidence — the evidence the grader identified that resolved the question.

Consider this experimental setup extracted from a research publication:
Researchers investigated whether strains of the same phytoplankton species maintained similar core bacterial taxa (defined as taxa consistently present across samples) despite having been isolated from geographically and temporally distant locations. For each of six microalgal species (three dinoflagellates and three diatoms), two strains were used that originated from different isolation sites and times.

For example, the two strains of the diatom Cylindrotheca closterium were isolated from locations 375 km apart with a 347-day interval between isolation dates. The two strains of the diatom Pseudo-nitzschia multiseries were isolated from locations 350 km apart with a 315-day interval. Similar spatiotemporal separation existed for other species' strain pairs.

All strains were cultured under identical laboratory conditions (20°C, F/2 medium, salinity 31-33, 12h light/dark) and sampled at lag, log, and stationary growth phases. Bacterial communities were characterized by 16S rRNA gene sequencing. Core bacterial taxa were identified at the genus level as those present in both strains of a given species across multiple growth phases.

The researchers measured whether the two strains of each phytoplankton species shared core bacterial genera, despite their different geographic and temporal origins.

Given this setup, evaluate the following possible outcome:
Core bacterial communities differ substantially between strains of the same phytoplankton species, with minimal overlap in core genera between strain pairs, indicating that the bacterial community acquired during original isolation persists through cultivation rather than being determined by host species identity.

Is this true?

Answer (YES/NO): NO